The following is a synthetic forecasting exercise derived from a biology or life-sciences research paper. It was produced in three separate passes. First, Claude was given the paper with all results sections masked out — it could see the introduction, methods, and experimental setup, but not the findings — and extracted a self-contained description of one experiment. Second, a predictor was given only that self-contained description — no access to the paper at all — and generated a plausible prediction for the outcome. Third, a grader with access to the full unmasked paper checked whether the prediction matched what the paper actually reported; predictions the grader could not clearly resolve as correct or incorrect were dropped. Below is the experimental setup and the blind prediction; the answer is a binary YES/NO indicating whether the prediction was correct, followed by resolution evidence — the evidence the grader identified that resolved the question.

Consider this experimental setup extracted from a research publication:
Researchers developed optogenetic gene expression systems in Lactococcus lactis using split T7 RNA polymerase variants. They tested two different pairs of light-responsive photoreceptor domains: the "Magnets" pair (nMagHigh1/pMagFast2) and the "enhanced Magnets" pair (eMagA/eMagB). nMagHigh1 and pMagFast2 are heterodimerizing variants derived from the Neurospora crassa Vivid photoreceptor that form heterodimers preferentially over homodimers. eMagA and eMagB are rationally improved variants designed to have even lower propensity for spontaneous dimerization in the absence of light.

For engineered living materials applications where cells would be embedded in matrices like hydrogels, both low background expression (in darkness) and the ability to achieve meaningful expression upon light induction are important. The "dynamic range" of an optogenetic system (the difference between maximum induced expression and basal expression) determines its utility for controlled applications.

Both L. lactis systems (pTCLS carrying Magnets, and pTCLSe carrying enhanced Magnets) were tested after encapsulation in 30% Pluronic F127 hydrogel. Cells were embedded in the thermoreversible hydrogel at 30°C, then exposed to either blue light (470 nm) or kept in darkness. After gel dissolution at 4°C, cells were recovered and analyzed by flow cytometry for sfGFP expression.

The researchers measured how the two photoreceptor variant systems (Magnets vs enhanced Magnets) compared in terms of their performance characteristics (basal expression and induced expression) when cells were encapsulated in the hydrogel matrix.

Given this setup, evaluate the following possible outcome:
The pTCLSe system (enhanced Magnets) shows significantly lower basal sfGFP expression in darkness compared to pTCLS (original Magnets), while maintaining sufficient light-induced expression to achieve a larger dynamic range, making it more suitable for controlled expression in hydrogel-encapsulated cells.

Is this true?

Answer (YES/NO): NO